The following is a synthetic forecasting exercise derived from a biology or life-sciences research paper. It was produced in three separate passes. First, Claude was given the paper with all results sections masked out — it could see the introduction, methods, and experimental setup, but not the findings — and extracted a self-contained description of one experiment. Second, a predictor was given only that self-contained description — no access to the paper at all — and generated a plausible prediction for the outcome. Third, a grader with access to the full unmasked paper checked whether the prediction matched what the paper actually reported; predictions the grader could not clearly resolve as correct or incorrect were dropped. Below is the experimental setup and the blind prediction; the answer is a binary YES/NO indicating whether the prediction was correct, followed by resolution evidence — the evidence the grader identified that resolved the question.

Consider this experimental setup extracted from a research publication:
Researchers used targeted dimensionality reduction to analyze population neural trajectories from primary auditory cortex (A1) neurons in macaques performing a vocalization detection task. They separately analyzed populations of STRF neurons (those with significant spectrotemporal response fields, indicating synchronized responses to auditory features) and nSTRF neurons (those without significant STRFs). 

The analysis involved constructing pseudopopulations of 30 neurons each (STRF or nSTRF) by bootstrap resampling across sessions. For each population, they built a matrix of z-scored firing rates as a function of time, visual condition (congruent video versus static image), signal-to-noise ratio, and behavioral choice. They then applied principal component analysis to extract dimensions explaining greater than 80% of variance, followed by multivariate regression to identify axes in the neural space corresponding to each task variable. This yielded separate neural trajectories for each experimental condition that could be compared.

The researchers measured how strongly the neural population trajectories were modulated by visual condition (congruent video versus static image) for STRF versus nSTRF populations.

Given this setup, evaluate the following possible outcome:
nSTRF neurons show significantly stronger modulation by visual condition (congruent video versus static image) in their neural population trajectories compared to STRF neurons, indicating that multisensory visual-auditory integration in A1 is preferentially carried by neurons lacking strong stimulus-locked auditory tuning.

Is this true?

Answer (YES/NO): YES